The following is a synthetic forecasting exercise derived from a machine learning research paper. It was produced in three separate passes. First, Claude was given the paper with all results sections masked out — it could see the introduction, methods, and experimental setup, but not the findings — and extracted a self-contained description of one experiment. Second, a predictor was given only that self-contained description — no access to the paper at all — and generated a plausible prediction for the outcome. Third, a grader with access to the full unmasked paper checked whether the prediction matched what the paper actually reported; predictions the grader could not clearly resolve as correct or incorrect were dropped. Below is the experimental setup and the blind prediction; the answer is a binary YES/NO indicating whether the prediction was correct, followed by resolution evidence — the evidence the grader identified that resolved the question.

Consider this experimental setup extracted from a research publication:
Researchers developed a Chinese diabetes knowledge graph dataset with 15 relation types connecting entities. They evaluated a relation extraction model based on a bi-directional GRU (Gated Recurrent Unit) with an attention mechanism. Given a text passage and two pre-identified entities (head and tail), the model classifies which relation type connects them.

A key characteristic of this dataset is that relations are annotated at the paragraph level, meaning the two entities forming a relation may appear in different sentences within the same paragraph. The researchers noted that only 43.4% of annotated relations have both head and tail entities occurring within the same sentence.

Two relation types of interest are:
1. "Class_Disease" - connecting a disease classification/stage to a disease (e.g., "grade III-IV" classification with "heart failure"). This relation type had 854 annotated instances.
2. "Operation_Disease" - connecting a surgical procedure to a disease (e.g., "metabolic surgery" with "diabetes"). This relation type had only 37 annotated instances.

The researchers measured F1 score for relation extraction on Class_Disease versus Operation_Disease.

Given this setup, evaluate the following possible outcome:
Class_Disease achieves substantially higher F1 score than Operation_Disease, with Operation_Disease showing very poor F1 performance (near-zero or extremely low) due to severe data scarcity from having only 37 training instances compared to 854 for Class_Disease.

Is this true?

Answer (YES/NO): NO